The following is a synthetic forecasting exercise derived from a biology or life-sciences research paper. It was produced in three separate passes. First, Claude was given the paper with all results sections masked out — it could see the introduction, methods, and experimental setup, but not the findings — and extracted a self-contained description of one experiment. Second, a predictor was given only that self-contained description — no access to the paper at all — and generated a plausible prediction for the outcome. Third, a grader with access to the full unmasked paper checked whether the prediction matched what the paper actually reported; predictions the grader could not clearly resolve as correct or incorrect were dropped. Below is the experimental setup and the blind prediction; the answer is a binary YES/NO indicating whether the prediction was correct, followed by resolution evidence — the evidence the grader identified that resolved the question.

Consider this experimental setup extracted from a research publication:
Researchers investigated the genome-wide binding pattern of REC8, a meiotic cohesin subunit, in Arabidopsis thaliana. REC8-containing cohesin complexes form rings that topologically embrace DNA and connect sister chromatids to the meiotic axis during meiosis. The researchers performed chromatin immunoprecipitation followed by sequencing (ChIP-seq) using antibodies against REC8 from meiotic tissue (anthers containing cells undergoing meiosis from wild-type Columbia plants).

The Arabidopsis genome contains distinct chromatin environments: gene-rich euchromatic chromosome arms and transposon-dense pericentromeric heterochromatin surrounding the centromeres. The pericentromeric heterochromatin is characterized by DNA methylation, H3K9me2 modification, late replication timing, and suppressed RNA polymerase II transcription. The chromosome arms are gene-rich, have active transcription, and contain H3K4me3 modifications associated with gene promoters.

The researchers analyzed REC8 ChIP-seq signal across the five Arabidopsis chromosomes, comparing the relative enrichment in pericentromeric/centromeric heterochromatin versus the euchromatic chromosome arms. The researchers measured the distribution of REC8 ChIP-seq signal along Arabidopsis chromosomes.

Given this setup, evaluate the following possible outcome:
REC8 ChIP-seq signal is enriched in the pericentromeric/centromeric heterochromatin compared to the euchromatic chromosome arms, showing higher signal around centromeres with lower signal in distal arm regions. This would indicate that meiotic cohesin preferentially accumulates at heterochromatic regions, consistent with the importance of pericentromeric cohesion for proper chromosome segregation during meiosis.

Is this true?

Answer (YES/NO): YES